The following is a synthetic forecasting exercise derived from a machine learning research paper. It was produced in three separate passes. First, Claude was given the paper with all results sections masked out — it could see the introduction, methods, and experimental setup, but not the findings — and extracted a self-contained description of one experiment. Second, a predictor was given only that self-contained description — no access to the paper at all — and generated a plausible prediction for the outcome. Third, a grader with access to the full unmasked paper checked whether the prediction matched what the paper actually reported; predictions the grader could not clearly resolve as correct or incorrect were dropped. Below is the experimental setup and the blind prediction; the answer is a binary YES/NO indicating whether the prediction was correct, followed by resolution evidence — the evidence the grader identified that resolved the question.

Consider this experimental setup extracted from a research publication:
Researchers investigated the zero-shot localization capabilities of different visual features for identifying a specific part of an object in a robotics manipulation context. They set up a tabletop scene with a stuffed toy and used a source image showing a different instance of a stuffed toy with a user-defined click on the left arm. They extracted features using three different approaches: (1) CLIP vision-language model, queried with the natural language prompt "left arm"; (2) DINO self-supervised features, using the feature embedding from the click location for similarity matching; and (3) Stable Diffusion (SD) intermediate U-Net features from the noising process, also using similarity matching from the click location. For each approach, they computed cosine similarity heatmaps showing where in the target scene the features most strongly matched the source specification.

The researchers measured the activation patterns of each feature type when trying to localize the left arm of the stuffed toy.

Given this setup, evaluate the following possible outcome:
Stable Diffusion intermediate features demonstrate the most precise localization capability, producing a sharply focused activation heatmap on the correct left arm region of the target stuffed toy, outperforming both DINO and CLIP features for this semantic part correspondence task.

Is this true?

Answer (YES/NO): NO